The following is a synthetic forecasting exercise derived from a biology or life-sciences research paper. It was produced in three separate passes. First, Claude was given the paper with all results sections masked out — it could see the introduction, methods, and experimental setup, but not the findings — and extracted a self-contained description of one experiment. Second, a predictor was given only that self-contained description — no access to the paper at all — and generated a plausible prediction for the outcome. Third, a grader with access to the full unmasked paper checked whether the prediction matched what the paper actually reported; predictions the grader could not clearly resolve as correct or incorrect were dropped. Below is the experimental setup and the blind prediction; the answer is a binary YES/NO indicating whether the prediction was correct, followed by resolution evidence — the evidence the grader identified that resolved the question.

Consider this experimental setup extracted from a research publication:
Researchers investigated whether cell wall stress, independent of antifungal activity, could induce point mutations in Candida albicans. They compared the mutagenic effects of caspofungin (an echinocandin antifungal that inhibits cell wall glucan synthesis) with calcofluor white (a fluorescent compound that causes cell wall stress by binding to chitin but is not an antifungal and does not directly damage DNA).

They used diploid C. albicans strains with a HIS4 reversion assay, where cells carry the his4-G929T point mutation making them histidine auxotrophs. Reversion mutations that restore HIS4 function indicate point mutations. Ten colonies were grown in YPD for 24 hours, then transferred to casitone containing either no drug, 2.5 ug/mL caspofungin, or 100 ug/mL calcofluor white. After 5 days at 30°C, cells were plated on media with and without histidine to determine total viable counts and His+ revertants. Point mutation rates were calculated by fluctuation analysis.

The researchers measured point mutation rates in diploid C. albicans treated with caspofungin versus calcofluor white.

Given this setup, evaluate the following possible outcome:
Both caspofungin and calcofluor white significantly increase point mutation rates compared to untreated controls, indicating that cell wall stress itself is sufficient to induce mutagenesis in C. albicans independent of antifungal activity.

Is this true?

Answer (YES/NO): NO